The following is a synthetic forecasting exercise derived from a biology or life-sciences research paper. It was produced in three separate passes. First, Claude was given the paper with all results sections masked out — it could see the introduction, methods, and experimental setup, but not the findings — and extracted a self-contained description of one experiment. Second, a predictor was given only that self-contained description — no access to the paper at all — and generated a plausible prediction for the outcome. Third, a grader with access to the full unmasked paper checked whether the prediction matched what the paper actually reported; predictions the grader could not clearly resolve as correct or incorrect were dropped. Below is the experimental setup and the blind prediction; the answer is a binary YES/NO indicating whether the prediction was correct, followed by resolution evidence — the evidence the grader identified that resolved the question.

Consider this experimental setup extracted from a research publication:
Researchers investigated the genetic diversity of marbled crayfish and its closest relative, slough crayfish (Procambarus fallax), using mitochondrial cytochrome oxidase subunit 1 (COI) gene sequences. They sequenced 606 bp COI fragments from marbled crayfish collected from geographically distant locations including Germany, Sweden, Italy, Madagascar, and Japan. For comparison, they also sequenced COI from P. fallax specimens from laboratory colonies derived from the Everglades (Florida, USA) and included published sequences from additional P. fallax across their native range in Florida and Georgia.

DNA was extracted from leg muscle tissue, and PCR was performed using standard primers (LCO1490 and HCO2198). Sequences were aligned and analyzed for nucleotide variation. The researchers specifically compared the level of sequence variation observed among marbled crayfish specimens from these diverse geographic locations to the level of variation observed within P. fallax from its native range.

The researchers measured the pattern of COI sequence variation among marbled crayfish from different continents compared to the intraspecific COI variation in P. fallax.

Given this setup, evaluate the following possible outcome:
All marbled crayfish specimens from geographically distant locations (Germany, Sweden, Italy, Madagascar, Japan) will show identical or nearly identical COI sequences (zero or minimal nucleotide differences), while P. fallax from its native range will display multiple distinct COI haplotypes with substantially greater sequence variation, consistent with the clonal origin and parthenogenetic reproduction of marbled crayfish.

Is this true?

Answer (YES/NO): YES